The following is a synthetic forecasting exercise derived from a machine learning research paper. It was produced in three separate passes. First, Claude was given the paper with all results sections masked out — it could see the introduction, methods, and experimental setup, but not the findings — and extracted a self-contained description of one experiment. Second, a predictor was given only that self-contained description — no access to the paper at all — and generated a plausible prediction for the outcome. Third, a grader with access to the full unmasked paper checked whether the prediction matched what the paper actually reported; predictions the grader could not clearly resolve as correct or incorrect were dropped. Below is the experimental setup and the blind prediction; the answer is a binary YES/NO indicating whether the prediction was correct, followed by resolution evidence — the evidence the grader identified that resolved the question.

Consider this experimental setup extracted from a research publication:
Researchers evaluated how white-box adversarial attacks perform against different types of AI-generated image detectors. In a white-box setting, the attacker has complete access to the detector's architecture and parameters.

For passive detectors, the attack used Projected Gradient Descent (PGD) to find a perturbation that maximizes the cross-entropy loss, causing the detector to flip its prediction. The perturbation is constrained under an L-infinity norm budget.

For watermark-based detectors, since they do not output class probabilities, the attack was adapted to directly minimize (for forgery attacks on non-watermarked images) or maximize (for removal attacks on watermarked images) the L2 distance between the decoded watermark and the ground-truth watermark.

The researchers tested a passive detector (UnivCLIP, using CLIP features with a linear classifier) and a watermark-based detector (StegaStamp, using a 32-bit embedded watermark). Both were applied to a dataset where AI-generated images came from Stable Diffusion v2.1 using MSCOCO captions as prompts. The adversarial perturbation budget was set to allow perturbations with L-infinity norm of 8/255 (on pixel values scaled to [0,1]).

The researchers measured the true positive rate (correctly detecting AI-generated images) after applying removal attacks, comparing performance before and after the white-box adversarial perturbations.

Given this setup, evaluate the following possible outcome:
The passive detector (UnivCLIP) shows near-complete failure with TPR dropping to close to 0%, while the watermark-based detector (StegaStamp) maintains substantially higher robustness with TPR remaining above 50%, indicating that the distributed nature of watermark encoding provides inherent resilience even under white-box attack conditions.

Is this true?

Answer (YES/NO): NO